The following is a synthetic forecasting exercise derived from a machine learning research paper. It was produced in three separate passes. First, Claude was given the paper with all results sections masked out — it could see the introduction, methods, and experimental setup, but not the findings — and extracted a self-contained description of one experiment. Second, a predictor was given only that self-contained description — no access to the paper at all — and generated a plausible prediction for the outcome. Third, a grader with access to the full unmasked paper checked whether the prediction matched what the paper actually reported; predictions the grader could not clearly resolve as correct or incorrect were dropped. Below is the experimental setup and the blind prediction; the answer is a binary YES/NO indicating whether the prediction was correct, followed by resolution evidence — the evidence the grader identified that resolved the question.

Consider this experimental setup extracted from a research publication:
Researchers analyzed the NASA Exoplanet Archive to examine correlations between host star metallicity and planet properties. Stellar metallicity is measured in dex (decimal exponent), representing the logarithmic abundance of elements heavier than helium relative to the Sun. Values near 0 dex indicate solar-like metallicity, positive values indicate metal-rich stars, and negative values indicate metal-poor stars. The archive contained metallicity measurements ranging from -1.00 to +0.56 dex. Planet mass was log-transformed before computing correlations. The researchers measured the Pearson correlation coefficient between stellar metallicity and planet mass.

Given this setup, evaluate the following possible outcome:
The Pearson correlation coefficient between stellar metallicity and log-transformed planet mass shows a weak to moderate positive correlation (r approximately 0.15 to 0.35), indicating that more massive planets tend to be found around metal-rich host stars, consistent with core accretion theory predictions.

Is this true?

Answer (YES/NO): YES